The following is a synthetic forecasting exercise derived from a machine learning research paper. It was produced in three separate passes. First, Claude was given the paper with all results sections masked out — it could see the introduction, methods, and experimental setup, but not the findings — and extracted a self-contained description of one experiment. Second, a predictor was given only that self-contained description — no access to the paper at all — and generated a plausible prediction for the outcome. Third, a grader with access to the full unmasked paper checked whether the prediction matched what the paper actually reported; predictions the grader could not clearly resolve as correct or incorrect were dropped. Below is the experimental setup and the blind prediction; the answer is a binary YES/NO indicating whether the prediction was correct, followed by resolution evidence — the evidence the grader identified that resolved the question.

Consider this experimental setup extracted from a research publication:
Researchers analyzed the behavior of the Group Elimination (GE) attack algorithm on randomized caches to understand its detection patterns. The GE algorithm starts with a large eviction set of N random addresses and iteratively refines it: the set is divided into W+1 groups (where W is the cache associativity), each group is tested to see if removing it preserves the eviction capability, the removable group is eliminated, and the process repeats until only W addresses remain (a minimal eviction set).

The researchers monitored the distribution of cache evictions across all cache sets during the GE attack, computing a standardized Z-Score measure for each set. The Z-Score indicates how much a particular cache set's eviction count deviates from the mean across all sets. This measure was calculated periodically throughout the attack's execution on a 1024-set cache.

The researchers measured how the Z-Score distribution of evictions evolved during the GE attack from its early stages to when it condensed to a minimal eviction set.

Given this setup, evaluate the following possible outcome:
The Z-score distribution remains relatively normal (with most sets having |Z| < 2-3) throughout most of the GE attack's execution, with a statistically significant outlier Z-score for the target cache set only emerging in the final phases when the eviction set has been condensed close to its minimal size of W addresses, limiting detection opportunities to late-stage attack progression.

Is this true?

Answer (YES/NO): YES